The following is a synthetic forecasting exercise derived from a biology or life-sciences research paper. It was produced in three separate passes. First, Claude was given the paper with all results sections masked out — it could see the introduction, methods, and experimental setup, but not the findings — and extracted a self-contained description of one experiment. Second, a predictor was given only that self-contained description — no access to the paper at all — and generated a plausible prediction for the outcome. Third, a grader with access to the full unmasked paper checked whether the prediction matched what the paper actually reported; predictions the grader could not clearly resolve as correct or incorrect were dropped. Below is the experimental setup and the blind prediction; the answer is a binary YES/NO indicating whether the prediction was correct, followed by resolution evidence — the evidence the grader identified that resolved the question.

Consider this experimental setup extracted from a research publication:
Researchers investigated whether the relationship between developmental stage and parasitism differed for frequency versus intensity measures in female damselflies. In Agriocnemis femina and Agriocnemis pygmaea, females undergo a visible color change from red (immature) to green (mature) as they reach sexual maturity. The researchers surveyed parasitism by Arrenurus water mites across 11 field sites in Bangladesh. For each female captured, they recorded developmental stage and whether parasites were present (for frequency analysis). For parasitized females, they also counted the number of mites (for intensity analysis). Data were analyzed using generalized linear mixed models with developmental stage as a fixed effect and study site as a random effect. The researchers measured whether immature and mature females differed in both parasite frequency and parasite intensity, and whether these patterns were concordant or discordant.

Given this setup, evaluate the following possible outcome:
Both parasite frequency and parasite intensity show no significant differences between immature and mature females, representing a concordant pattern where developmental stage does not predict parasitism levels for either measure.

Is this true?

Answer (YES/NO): NO